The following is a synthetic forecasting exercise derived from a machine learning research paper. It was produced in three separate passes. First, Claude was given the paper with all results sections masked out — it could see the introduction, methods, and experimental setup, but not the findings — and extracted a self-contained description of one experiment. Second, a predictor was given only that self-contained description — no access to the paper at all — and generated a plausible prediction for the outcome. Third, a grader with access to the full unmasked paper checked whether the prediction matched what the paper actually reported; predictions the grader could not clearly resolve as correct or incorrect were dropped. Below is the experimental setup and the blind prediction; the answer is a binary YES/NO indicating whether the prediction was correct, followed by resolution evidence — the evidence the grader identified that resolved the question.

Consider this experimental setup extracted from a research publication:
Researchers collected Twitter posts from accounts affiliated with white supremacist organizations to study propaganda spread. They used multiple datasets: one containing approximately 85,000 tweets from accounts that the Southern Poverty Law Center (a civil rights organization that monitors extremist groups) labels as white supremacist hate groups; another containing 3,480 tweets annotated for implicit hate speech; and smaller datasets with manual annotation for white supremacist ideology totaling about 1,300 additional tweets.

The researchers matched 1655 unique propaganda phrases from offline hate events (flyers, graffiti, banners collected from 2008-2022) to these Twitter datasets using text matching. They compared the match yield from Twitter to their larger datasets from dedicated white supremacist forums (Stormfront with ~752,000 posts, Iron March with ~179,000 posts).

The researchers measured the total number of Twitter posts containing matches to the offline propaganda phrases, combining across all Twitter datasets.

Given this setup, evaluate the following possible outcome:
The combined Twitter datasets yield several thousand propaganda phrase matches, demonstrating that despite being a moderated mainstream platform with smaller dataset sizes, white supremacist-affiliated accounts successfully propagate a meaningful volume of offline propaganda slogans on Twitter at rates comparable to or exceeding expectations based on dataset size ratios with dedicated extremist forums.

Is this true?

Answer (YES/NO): NO